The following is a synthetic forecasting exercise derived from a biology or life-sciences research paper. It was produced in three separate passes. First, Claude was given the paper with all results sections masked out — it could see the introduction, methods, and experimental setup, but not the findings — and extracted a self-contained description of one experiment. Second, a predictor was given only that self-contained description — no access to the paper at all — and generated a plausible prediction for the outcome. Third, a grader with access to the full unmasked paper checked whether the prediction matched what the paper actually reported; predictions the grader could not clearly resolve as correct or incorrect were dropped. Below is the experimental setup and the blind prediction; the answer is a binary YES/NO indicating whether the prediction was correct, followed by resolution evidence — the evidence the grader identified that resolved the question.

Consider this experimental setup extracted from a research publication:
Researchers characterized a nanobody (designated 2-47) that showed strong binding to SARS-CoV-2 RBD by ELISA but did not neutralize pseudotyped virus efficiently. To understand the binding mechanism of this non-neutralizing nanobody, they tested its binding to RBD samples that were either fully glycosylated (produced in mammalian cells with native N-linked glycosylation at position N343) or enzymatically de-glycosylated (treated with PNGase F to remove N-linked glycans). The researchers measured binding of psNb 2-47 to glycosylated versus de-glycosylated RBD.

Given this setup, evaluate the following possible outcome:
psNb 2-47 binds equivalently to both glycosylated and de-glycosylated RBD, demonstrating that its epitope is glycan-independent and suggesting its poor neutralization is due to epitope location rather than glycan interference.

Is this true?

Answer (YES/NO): NO